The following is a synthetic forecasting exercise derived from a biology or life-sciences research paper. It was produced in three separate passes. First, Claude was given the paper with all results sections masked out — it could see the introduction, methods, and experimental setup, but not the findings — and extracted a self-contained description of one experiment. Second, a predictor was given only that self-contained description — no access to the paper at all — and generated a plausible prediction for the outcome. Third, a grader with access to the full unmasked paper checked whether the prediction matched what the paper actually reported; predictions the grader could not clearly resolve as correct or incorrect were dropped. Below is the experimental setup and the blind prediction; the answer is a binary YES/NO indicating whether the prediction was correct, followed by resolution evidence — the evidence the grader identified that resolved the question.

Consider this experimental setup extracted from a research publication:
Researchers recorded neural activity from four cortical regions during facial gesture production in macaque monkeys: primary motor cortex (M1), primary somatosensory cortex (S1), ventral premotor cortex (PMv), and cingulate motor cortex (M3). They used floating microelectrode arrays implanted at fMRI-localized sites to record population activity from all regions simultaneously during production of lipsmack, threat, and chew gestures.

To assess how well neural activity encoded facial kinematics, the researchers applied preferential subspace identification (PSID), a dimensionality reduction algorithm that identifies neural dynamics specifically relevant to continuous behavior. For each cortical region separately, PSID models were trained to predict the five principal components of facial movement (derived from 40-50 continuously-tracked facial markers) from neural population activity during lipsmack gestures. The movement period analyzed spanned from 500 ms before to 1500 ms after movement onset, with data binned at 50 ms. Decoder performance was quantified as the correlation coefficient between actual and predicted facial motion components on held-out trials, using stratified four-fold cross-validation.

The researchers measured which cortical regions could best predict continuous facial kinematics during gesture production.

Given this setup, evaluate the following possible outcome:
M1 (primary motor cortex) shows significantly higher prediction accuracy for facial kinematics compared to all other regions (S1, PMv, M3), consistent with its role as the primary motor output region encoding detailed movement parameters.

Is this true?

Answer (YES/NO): NO